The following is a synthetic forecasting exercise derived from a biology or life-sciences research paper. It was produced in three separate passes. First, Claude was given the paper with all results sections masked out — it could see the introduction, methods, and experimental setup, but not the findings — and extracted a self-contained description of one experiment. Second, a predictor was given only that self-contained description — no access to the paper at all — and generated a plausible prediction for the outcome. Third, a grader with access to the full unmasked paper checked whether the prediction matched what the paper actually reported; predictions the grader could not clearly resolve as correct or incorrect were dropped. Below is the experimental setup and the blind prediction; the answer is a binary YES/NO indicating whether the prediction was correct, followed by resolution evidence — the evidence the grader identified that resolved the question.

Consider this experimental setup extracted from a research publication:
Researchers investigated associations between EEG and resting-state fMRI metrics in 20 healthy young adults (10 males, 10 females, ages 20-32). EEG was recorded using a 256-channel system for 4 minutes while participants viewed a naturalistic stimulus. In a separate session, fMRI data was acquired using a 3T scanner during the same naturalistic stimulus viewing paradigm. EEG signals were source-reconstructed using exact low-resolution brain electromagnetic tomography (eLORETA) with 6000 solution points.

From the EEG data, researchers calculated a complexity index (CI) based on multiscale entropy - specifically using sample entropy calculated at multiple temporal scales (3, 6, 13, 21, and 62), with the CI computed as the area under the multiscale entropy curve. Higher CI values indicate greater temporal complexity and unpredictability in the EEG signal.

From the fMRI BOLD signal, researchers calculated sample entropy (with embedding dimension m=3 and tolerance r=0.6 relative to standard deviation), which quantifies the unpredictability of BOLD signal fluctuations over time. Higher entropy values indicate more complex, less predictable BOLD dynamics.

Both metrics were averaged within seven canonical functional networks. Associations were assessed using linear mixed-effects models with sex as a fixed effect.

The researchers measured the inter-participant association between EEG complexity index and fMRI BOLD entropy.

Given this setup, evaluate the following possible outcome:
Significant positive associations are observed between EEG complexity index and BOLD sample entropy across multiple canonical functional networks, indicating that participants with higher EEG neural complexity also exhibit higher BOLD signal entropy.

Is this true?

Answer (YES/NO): YES